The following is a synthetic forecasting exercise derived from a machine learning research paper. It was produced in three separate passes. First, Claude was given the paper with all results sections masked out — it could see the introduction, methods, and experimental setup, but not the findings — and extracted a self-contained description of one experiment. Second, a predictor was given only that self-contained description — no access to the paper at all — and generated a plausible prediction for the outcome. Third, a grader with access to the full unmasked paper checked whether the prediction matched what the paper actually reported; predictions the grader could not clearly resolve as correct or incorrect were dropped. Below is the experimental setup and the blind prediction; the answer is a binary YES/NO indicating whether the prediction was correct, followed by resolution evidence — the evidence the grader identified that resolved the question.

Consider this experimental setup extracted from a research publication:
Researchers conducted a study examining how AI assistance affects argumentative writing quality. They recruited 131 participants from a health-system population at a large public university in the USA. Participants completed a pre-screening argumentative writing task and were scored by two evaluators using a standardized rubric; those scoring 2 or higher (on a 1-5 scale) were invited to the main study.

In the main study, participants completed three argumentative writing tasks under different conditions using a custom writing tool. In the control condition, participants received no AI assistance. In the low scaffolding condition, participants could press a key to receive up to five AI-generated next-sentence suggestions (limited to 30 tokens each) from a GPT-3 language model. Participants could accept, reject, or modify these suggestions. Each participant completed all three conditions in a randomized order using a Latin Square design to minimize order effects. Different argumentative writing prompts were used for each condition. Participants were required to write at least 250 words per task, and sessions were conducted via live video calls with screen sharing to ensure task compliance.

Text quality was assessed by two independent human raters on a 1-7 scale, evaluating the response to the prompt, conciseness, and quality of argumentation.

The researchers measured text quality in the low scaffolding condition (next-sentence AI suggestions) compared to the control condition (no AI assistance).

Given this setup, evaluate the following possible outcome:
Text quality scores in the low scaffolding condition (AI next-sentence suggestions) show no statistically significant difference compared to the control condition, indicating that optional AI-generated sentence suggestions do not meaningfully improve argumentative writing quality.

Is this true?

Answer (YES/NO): NO